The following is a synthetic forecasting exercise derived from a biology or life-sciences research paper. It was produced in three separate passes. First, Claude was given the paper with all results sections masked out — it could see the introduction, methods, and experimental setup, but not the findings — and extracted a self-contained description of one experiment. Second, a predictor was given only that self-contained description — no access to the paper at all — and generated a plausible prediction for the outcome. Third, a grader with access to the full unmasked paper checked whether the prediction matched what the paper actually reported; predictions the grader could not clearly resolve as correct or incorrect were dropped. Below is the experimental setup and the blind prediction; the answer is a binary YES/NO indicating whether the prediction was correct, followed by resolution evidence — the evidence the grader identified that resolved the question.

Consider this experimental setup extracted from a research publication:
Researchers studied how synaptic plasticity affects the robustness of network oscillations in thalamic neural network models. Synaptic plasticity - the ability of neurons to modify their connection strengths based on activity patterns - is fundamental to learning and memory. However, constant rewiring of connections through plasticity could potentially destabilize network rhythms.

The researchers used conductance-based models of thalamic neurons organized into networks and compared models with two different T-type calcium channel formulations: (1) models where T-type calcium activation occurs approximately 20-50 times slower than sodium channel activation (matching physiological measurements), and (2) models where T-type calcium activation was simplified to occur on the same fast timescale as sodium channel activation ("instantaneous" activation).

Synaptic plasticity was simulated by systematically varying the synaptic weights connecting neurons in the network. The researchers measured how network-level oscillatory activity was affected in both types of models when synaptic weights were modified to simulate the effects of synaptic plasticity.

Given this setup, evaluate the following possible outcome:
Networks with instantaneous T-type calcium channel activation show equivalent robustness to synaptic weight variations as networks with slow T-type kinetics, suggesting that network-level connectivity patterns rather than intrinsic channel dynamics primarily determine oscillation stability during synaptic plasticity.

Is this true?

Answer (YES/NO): NO